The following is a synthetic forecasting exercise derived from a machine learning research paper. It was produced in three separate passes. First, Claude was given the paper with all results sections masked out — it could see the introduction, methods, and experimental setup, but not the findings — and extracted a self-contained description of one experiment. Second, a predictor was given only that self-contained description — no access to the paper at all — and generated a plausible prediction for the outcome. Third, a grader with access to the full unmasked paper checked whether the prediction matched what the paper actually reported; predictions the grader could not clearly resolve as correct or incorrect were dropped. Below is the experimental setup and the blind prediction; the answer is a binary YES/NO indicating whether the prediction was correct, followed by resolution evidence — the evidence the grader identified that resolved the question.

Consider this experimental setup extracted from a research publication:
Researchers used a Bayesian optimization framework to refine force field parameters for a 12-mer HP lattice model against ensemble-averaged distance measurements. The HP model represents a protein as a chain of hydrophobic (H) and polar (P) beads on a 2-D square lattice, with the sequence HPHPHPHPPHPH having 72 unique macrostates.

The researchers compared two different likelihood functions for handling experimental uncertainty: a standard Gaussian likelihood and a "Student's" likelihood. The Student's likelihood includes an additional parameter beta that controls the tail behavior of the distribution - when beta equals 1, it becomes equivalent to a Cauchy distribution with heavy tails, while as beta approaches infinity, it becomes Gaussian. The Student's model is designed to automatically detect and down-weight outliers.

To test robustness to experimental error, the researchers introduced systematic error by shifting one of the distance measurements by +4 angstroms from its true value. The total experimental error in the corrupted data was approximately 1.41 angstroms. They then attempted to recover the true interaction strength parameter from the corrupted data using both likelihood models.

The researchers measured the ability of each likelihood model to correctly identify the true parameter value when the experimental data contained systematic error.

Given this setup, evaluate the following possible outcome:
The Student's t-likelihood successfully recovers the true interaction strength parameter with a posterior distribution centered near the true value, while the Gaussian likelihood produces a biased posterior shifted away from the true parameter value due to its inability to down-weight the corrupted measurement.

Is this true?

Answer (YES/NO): YES